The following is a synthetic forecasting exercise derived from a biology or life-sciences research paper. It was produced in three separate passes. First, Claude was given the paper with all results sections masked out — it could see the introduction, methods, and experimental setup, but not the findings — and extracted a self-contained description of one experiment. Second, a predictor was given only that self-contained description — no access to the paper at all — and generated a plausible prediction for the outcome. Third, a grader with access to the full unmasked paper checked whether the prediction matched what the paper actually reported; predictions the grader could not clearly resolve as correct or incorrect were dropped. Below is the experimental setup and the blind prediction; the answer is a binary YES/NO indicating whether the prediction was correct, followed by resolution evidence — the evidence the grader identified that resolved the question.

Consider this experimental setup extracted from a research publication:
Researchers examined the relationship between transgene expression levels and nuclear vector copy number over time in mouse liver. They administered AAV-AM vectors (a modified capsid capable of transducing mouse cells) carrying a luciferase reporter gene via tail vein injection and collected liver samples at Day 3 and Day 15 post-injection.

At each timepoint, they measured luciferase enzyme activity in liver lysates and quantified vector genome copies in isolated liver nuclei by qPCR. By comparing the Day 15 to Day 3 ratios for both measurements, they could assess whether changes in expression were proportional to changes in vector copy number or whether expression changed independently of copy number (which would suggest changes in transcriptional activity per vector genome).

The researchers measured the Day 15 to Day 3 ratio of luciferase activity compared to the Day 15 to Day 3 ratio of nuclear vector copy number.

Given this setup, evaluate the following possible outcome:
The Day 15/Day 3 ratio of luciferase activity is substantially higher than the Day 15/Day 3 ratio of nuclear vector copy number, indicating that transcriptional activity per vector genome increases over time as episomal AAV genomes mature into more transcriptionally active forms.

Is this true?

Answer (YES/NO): YES